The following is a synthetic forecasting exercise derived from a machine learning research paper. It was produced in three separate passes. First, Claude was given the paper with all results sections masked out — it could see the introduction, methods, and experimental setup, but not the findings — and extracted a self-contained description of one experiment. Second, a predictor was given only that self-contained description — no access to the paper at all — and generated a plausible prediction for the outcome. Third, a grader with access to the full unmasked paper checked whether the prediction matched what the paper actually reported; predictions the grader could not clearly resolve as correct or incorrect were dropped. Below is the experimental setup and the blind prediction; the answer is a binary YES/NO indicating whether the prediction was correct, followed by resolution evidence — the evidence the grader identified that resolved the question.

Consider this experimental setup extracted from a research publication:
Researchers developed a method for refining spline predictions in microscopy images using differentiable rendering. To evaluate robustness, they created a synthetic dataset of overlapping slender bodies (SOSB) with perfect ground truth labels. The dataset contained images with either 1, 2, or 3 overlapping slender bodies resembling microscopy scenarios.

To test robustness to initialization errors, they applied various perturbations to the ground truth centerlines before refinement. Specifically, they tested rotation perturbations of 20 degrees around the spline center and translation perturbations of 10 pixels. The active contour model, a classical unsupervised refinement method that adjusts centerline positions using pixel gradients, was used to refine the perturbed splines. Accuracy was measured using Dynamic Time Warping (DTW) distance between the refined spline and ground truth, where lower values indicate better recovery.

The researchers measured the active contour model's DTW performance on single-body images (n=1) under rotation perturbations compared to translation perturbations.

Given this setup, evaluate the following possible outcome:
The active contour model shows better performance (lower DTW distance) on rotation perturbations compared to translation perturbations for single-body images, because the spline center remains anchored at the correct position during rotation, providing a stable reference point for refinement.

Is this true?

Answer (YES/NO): YES